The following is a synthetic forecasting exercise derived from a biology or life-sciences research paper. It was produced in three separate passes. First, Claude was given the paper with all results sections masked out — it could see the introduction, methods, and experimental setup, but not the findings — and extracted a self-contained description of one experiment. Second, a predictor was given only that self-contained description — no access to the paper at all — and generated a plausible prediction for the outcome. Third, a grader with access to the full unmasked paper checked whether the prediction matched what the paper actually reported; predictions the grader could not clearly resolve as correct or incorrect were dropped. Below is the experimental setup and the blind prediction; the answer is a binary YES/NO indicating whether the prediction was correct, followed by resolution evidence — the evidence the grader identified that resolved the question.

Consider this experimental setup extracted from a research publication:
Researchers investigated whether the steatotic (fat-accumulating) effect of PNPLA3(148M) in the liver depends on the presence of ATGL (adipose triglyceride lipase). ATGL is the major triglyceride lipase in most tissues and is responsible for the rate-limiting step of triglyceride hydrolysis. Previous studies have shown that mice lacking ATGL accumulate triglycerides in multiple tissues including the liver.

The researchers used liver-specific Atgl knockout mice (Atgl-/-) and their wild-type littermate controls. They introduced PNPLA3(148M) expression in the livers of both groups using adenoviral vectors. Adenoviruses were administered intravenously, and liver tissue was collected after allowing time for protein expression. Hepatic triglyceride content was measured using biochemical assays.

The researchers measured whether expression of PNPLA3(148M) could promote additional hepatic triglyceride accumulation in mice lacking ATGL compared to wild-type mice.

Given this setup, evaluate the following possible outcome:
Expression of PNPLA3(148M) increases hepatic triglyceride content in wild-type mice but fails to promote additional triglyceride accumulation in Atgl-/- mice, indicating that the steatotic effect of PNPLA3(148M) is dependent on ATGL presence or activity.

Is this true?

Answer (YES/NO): YES